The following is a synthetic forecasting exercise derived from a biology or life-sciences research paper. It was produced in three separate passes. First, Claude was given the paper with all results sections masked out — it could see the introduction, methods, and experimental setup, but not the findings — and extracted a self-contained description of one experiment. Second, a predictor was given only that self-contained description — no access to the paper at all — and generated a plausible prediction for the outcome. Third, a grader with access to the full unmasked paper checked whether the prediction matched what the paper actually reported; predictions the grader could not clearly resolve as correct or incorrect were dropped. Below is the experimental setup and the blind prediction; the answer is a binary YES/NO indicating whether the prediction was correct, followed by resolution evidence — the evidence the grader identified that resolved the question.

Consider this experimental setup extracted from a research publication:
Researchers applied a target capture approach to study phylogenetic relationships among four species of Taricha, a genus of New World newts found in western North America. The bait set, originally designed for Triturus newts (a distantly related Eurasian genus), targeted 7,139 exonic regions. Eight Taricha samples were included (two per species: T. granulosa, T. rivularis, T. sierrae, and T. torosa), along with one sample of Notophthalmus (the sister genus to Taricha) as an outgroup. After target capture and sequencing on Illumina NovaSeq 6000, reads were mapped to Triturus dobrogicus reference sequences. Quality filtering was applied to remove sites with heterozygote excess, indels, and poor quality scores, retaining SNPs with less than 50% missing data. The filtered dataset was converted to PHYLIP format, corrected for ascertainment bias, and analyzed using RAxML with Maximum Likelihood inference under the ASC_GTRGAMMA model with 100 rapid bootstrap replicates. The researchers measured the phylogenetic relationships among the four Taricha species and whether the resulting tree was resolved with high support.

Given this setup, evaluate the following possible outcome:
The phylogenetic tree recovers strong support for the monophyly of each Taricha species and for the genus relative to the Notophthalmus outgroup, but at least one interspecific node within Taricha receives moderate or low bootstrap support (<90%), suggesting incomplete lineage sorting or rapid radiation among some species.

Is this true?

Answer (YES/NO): NO